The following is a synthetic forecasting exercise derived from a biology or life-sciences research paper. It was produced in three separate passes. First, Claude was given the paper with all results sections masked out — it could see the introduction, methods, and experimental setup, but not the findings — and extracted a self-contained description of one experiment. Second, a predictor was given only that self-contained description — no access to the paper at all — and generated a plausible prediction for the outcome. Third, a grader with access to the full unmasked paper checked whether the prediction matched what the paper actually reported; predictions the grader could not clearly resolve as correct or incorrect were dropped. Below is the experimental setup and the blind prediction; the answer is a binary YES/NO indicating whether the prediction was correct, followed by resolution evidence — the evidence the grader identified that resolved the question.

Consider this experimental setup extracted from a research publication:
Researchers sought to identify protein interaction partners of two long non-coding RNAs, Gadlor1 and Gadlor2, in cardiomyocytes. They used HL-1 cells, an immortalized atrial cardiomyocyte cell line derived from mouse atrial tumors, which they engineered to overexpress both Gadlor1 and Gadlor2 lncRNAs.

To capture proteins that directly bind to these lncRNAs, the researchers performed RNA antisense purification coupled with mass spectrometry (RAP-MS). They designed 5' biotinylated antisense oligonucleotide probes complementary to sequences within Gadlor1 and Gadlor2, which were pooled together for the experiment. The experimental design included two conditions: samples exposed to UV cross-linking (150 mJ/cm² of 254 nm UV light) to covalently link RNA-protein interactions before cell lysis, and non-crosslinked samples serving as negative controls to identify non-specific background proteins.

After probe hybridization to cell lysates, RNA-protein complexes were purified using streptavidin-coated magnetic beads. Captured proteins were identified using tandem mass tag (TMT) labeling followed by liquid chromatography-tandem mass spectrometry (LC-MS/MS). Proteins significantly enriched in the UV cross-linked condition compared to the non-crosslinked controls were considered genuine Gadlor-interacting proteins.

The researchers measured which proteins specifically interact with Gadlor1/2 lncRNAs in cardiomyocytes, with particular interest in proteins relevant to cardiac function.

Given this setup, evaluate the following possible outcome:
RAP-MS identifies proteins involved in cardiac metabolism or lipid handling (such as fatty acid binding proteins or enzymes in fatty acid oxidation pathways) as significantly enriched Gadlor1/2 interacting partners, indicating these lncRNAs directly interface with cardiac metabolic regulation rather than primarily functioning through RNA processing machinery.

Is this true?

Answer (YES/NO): NO